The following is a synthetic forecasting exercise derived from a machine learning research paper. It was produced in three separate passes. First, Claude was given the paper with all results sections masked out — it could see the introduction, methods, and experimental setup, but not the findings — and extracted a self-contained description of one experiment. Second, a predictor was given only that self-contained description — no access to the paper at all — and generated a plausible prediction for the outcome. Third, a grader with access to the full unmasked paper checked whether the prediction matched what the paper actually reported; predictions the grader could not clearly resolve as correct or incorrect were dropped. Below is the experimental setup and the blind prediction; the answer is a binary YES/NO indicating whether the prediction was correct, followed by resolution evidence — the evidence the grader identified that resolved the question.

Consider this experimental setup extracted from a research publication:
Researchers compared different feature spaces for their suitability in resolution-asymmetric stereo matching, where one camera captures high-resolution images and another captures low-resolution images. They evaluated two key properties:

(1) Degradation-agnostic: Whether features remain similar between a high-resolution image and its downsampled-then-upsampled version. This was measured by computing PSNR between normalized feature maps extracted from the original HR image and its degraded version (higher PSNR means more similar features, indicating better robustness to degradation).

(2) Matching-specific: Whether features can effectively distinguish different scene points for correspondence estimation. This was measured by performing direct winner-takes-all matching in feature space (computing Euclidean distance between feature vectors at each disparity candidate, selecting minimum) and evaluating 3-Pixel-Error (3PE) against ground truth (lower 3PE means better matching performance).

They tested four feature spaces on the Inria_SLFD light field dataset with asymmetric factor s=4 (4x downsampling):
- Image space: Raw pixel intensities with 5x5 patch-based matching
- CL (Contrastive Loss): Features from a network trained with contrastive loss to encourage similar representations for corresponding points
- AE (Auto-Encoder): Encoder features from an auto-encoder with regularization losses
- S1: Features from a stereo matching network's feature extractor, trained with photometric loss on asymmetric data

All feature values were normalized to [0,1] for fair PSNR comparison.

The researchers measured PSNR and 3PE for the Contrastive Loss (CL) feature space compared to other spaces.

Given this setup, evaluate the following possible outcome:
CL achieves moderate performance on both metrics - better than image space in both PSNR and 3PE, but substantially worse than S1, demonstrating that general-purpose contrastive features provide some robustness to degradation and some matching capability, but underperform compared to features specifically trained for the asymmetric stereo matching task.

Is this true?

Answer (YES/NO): NO